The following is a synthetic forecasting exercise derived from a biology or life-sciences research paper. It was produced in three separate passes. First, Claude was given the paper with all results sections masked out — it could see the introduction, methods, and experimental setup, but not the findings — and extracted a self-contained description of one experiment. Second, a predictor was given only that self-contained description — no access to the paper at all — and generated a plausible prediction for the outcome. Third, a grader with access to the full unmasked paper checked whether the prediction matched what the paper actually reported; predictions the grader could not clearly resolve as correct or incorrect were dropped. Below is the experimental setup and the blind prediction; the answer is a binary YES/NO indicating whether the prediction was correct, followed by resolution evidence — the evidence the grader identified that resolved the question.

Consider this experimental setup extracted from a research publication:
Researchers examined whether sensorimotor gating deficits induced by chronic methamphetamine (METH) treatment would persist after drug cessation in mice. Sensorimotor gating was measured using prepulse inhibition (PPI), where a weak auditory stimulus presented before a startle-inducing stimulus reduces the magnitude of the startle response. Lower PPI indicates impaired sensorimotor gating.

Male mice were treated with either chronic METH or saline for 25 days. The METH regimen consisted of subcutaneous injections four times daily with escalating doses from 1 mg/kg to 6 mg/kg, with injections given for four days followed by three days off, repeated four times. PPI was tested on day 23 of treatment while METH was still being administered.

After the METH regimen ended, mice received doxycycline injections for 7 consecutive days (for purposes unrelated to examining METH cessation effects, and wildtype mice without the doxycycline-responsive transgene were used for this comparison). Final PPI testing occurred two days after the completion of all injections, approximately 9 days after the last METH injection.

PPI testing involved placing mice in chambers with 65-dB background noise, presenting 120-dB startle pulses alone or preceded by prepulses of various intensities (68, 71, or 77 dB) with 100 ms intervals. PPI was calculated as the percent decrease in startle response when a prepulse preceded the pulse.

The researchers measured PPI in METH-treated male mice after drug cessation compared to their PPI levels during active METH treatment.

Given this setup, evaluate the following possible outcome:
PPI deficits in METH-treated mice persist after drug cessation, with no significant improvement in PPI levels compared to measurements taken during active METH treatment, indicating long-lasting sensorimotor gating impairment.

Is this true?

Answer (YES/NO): NO